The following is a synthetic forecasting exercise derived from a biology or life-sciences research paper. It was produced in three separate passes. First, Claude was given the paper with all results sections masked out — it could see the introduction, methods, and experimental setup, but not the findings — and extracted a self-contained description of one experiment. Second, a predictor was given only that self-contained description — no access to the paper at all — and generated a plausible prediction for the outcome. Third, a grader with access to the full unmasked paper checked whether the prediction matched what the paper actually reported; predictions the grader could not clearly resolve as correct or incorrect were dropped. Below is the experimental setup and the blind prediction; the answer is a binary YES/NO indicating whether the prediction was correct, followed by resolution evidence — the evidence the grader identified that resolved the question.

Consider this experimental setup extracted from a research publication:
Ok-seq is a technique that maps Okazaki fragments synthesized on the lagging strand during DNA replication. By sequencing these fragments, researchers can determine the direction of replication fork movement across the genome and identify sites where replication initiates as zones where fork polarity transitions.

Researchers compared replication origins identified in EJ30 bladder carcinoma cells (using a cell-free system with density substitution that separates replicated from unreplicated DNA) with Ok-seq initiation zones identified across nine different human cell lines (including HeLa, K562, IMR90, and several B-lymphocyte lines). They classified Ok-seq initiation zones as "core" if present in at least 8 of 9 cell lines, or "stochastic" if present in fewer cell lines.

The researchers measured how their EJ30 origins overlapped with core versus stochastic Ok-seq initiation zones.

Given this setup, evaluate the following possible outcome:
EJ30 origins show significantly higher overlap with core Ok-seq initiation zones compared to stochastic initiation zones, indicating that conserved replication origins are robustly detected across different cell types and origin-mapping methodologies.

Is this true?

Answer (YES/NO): YES